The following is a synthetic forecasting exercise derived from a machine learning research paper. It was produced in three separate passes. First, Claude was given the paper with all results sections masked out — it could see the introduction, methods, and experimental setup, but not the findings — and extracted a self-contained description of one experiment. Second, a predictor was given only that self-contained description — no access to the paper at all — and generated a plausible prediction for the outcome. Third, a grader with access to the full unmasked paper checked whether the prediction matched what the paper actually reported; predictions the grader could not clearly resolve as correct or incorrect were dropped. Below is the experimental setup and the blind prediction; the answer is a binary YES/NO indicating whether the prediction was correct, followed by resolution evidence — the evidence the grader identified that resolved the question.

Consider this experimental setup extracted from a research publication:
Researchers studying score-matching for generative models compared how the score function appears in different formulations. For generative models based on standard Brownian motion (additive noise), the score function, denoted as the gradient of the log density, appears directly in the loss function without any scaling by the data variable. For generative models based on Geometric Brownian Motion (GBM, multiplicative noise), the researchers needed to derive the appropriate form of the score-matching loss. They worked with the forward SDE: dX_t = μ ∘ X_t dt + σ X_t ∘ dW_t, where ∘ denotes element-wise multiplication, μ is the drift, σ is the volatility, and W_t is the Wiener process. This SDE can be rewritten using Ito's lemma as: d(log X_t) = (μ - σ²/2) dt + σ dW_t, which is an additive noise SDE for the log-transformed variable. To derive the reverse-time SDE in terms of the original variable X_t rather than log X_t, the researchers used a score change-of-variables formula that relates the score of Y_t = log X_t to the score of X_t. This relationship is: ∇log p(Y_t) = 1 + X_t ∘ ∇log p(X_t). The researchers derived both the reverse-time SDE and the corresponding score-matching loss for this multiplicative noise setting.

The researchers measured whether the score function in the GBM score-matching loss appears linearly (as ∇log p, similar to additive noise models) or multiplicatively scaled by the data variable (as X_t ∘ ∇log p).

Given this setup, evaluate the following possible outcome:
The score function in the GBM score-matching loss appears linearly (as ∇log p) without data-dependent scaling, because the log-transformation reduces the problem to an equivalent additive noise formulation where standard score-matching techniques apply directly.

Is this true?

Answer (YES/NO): NO